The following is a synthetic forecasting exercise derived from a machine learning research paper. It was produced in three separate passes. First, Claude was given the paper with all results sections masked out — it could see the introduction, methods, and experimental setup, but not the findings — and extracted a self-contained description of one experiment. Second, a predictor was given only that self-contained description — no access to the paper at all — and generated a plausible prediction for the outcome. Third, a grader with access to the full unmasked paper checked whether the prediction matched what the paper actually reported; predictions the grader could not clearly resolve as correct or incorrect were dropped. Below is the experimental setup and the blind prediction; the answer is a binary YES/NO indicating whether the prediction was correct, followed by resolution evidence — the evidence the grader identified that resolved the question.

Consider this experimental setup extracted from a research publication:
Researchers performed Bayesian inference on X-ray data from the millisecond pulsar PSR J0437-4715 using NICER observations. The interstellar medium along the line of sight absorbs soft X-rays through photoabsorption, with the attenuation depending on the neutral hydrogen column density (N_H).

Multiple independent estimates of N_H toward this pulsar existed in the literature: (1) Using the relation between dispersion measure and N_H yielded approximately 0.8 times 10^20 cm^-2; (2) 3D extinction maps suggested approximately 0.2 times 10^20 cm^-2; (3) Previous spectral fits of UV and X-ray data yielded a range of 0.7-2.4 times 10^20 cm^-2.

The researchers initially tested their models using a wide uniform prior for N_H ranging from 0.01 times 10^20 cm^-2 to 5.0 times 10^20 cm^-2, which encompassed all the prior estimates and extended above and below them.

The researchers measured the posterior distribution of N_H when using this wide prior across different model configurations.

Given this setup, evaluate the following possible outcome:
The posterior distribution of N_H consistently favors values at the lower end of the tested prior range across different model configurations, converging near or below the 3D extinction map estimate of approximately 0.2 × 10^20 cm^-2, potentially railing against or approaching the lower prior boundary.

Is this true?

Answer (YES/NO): YES